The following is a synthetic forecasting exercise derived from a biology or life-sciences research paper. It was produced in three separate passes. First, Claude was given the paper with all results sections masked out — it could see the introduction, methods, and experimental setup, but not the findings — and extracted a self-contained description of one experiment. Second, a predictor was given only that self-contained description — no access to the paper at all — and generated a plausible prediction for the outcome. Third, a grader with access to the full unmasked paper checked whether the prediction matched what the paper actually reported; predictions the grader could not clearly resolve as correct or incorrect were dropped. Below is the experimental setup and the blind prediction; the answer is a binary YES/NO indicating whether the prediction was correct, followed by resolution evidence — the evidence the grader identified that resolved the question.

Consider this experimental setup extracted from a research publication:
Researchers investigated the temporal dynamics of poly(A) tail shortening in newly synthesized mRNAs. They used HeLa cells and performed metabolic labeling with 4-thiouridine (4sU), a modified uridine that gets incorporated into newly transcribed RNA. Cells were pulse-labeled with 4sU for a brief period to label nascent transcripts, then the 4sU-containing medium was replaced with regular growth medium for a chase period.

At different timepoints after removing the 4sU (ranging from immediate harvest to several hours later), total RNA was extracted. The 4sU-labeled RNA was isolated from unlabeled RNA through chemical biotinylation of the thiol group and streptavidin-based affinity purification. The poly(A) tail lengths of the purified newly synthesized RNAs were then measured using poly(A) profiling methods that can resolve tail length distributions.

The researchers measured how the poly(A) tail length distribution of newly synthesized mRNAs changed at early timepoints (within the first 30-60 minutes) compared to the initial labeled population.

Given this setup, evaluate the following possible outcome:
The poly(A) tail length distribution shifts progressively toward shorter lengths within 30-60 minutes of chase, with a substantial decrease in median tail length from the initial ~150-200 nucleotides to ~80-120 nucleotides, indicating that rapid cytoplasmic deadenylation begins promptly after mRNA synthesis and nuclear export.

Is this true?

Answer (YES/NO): NO